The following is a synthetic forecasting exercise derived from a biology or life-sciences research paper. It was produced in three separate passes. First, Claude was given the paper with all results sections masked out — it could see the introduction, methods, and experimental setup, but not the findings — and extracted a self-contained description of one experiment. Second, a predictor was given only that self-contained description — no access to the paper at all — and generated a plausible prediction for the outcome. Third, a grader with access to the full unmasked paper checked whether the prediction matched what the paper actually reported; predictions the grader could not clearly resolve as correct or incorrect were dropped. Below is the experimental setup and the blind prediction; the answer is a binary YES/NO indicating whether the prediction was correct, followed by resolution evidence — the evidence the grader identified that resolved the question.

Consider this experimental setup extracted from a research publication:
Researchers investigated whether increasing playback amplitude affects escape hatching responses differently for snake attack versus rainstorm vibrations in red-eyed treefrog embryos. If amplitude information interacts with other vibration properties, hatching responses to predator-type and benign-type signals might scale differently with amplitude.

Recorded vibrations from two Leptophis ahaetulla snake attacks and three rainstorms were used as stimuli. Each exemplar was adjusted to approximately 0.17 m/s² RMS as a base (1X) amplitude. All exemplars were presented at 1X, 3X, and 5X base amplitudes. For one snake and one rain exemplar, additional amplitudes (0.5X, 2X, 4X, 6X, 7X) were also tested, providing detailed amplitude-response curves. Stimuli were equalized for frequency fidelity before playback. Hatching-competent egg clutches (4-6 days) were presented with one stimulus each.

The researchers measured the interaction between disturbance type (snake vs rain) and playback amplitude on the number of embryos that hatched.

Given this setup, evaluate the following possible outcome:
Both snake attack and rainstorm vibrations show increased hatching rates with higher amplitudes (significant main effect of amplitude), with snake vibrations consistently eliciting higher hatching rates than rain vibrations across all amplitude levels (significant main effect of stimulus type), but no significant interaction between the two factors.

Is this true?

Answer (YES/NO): NO